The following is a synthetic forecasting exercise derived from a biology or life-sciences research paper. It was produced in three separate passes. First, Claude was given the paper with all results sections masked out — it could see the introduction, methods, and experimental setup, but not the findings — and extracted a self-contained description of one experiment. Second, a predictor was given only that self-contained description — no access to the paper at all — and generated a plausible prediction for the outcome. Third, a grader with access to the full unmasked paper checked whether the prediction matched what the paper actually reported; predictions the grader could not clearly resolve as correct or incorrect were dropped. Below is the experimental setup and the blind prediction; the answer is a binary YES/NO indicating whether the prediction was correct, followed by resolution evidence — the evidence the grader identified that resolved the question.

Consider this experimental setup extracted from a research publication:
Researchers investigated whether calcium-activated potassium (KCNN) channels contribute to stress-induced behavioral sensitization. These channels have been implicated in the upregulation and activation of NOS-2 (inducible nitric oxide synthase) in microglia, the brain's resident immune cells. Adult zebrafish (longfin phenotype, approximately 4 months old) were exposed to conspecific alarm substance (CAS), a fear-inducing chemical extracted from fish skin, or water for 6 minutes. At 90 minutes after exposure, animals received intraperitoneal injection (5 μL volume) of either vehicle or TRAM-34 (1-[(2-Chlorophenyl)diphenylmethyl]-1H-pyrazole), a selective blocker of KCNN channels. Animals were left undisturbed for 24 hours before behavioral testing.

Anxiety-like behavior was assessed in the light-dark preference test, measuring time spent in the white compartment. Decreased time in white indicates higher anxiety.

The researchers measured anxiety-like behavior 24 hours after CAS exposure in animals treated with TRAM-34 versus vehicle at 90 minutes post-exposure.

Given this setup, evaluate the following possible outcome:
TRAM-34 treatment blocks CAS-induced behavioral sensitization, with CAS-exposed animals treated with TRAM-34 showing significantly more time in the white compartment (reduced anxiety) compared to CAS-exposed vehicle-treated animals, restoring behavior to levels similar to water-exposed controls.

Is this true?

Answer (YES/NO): YES